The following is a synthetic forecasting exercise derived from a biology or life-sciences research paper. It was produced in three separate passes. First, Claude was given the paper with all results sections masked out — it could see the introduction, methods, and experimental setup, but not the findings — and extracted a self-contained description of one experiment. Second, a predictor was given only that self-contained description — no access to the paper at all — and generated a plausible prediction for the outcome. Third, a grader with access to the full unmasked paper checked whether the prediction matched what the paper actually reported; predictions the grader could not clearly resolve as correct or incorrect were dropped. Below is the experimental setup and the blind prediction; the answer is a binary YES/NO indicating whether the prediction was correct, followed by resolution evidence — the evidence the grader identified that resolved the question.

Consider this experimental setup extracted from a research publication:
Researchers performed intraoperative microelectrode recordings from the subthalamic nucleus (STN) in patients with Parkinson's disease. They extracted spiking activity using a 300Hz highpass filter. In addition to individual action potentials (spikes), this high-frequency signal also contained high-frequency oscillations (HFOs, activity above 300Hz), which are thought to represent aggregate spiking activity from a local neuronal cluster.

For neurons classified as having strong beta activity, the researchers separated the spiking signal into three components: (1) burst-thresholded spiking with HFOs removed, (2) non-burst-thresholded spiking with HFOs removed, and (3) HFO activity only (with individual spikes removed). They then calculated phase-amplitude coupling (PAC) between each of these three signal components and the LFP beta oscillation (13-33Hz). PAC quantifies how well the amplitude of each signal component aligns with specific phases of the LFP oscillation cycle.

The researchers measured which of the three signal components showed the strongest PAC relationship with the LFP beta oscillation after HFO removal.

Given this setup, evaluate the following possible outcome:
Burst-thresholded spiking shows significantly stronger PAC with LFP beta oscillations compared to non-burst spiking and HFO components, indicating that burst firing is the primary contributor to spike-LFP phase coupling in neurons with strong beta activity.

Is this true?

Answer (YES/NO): YES